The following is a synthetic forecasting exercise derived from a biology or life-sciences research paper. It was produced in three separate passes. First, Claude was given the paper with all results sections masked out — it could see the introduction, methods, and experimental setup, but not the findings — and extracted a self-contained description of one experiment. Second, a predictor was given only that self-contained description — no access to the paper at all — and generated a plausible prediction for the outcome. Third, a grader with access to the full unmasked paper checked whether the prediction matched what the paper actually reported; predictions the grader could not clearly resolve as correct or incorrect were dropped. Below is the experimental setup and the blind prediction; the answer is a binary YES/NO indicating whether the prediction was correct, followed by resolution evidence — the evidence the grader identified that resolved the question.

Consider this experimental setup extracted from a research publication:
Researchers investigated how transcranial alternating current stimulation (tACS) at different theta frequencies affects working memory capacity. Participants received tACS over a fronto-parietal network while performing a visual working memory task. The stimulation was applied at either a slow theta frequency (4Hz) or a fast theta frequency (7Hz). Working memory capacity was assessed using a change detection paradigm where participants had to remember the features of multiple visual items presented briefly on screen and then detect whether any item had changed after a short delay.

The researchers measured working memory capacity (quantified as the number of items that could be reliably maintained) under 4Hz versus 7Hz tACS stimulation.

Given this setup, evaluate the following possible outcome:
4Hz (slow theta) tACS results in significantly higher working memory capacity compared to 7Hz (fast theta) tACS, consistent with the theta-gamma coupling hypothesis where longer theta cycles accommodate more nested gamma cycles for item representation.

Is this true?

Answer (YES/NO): YES